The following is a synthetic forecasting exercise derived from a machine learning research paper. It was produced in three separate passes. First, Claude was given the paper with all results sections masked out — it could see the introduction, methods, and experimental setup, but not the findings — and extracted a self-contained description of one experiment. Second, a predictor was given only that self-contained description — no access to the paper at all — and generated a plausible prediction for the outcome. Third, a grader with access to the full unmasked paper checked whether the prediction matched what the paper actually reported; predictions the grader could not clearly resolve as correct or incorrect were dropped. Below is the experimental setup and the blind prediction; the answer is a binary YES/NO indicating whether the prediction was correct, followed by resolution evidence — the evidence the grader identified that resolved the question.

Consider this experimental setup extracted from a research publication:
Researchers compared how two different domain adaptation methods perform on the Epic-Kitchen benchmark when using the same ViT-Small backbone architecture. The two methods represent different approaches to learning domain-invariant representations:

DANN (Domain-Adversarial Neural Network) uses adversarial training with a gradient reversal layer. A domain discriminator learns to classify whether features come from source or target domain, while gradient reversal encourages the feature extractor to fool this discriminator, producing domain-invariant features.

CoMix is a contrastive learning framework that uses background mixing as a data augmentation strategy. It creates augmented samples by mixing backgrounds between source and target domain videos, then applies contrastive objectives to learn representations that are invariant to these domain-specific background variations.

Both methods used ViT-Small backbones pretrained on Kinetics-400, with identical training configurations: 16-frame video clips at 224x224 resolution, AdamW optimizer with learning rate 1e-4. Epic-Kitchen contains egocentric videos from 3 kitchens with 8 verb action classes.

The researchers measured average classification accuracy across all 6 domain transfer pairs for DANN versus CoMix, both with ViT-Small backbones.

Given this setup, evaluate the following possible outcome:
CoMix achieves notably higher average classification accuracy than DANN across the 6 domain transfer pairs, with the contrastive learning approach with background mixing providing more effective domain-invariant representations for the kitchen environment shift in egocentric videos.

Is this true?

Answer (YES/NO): NO